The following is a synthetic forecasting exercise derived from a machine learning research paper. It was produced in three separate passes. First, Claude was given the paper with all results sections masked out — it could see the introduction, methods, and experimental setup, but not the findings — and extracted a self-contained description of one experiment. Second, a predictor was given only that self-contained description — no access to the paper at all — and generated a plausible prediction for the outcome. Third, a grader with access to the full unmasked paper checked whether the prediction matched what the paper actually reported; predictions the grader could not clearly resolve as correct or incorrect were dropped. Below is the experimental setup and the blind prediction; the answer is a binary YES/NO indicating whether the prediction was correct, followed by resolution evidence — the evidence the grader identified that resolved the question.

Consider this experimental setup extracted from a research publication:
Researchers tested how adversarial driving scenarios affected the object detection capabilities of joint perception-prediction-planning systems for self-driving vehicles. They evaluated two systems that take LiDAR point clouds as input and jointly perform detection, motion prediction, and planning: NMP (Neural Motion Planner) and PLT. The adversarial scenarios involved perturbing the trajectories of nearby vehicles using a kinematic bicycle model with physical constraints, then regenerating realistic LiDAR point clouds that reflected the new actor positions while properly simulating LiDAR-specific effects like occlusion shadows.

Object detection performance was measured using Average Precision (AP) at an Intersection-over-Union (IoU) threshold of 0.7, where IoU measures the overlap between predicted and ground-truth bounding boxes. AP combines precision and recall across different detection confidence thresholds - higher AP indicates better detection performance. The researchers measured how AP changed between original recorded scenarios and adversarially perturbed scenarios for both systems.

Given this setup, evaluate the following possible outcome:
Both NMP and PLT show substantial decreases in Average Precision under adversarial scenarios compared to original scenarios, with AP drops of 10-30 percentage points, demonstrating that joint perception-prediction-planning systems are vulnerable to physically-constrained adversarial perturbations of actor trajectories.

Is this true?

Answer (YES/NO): NO